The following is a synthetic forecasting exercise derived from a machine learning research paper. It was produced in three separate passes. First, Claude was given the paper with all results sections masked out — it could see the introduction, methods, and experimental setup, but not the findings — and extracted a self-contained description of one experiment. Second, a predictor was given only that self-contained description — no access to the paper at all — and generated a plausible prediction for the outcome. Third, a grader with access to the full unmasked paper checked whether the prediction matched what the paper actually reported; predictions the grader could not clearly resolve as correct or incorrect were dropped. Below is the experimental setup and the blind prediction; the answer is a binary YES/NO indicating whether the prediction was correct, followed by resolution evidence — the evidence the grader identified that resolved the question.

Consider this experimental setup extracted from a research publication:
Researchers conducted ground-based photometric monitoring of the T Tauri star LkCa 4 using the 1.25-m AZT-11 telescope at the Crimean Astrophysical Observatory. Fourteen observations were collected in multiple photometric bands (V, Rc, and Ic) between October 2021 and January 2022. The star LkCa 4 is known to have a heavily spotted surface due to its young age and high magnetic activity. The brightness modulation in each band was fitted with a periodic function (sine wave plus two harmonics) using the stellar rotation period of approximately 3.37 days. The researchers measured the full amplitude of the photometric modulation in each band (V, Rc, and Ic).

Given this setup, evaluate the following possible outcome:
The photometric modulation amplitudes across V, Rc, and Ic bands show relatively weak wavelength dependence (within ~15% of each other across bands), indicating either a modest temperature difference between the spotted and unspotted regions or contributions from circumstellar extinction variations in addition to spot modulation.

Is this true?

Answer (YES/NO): NO